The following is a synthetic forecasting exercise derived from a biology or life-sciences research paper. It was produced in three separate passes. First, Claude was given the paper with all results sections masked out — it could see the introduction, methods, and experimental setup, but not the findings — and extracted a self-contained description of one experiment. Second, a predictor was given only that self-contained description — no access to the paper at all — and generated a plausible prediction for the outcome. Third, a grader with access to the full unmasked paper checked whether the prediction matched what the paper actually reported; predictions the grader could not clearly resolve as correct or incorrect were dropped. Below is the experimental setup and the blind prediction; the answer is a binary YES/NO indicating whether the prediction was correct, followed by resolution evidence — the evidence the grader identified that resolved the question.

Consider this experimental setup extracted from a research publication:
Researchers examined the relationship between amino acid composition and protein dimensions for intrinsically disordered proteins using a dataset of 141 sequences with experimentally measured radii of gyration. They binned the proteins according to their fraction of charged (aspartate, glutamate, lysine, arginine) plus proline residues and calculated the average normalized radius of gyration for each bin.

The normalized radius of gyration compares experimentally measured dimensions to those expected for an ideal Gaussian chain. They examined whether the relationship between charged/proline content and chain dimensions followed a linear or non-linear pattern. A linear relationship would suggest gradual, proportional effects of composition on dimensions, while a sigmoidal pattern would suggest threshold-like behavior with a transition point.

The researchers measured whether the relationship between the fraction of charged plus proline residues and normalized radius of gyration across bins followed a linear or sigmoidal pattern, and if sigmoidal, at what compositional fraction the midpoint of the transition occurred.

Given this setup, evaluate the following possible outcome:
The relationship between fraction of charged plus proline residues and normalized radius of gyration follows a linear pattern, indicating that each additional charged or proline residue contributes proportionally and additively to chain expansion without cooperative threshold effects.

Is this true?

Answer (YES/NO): NO